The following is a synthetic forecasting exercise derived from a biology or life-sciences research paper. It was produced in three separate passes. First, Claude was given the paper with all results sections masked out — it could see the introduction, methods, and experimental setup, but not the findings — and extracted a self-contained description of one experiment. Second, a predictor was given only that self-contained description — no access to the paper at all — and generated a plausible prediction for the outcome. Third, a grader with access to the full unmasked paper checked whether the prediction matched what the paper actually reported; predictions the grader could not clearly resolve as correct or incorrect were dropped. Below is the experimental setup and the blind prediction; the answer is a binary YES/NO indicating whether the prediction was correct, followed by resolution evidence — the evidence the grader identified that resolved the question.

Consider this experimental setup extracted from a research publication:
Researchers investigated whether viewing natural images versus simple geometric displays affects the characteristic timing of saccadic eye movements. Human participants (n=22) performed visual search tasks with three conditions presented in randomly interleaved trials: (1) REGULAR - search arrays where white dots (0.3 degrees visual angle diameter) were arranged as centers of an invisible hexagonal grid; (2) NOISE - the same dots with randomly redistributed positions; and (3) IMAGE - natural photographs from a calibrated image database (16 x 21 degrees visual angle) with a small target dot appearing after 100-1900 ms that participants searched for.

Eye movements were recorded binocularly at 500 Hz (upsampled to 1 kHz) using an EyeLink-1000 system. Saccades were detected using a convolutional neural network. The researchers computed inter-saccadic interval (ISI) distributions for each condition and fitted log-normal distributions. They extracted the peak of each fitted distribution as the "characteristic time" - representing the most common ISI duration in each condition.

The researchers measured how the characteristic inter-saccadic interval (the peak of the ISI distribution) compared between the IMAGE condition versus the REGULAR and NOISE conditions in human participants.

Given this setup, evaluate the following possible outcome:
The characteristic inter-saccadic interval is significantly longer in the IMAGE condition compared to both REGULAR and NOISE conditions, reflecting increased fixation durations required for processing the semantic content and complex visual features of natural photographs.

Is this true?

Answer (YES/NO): YES